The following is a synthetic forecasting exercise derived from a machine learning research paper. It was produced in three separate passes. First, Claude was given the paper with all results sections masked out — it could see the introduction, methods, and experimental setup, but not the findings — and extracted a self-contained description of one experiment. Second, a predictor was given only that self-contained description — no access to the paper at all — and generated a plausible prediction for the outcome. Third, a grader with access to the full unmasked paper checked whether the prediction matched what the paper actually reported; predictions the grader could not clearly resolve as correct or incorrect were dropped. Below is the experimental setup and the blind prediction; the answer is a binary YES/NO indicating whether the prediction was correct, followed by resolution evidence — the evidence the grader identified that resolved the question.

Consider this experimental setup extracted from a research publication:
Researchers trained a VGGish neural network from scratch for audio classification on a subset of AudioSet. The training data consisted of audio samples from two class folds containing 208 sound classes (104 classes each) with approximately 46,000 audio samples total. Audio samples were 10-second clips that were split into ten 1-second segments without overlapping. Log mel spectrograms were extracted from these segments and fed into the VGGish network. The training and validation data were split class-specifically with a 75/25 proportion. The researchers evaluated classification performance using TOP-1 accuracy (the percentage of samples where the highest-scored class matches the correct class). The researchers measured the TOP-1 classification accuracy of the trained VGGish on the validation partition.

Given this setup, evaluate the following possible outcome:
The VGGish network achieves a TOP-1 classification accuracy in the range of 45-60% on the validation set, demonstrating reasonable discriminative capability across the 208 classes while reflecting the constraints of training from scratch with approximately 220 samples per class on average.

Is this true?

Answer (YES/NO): NO